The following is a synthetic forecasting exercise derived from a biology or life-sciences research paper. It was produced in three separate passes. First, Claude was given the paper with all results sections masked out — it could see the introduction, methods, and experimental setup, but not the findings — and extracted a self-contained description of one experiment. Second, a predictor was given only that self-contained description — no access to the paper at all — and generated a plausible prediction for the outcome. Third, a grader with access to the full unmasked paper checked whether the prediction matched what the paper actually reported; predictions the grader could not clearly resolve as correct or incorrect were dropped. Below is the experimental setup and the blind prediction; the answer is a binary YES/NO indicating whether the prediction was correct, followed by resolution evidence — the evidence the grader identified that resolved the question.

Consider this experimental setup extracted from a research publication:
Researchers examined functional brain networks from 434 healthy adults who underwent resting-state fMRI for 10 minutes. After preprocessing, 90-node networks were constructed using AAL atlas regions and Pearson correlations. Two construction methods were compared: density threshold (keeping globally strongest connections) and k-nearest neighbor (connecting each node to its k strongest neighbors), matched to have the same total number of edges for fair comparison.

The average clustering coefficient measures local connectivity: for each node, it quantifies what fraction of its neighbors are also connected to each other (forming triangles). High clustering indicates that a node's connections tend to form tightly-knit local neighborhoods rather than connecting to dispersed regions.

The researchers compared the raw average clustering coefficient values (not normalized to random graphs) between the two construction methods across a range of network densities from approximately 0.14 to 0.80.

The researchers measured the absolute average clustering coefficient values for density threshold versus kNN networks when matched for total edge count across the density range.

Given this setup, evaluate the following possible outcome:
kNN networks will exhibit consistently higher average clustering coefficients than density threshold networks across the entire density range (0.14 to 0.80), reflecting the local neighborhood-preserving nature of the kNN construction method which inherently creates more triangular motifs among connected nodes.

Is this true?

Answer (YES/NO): YES